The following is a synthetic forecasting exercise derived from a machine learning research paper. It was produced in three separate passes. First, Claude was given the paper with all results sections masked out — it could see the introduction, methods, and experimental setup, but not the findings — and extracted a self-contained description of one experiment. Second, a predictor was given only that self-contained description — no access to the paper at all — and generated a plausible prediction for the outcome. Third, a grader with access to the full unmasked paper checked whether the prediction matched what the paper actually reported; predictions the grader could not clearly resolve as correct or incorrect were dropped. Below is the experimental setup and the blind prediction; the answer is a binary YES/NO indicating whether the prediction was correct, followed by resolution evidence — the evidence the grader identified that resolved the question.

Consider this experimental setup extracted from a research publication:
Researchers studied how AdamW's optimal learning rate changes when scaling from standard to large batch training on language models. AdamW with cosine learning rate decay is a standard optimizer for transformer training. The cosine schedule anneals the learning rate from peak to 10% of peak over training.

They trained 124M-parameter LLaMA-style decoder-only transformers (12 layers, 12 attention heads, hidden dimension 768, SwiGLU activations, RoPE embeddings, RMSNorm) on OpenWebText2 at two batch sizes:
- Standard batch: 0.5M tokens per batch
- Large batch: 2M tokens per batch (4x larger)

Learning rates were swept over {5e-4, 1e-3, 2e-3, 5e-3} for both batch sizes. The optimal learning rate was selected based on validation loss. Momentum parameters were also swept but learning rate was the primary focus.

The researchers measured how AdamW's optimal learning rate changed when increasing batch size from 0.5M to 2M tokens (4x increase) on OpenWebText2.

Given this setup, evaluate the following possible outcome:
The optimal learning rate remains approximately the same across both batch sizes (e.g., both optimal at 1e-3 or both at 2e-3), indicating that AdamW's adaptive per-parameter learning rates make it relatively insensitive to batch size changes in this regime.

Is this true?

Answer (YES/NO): NO